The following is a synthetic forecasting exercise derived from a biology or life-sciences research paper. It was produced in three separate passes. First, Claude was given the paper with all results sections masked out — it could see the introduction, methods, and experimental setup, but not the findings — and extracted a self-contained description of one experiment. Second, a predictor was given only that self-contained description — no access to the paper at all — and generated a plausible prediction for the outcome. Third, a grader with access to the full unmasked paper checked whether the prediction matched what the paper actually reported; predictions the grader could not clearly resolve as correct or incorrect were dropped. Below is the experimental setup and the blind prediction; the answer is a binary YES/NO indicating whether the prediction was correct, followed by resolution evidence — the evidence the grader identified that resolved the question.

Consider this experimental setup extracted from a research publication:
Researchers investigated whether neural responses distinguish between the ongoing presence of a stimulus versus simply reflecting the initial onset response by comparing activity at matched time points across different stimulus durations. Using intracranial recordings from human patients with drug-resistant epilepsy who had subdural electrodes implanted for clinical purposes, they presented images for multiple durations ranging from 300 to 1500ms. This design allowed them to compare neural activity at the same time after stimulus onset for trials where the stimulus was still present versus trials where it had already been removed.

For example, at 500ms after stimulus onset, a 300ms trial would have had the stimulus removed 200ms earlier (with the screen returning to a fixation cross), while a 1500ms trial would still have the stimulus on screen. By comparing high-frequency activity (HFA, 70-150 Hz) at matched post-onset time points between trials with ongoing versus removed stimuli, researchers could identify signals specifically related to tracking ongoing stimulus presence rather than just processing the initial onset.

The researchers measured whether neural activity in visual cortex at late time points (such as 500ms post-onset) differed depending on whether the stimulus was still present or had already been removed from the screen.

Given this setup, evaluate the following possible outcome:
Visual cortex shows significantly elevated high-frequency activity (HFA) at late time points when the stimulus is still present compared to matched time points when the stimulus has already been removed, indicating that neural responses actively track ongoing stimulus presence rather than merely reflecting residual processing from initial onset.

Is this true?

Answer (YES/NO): YES